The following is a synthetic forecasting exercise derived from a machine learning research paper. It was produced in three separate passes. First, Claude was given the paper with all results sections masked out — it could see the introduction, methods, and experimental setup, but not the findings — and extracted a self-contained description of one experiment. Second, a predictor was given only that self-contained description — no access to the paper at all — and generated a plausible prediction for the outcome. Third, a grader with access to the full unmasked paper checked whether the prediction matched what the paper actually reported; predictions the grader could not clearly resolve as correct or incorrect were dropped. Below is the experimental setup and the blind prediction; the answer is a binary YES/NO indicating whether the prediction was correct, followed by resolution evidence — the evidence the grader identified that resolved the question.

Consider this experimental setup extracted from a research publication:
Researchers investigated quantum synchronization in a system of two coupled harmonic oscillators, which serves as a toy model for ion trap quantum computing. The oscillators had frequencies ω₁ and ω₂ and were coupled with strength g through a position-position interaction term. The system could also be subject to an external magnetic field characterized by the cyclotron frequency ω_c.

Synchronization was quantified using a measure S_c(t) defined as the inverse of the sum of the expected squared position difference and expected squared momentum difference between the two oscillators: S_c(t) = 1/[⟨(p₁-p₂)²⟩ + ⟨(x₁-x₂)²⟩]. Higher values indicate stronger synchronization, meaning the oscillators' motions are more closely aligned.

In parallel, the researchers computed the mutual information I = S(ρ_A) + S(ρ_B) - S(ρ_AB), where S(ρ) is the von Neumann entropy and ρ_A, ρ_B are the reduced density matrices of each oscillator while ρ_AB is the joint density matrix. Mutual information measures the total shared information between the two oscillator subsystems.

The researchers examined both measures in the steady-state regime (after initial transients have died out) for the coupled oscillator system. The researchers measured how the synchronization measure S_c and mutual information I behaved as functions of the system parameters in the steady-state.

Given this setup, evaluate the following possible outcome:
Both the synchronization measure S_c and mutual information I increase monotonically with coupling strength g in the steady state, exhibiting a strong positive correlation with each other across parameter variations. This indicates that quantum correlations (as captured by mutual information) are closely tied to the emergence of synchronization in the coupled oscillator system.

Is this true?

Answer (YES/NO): NO